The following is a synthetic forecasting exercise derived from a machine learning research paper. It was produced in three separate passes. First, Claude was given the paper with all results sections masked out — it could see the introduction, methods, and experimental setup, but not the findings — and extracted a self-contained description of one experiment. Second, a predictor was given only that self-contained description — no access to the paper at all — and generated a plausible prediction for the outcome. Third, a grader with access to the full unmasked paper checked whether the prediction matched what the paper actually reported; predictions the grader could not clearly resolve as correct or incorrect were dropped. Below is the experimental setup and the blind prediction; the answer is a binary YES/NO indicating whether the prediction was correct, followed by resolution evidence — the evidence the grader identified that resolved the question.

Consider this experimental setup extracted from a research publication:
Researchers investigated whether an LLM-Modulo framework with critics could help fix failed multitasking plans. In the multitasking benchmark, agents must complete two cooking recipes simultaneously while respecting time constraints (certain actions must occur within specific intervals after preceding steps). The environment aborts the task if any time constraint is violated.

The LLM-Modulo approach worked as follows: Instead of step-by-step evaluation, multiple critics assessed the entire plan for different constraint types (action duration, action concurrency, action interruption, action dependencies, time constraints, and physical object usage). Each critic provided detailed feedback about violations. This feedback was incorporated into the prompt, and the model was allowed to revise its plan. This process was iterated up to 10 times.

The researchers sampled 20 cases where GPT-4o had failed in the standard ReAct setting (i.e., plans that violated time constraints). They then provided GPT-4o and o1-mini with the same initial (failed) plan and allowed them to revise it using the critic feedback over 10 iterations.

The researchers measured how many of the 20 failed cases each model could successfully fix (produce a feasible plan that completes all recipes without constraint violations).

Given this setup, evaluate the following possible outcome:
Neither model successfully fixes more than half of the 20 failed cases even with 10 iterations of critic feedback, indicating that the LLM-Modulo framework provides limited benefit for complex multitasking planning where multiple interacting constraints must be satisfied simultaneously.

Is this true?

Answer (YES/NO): YES